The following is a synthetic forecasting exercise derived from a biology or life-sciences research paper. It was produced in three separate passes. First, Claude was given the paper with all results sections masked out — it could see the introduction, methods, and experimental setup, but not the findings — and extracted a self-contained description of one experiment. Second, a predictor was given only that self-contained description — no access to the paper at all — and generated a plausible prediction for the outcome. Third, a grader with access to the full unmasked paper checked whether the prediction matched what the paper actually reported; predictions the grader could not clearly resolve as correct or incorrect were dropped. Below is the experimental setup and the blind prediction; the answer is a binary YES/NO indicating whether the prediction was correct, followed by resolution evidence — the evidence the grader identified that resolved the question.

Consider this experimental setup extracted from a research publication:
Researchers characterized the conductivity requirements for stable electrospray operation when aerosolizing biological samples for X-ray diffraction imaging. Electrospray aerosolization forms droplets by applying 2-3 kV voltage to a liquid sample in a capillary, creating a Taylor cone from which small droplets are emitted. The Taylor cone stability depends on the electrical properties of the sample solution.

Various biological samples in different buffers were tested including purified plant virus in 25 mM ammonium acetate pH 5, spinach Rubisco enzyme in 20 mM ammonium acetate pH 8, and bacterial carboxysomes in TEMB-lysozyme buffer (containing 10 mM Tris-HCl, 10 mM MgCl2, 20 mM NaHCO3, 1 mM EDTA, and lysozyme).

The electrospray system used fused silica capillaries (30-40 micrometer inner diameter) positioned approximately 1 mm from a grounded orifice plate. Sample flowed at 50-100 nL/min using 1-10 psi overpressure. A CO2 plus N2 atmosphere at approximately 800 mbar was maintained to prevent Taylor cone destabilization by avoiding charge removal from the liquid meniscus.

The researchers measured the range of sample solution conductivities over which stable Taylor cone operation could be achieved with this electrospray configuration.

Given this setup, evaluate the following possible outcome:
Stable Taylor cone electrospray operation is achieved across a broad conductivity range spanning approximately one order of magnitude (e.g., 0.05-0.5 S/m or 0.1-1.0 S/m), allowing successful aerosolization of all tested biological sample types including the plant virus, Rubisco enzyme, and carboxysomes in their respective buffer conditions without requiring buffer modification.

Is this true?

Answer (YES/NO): NO